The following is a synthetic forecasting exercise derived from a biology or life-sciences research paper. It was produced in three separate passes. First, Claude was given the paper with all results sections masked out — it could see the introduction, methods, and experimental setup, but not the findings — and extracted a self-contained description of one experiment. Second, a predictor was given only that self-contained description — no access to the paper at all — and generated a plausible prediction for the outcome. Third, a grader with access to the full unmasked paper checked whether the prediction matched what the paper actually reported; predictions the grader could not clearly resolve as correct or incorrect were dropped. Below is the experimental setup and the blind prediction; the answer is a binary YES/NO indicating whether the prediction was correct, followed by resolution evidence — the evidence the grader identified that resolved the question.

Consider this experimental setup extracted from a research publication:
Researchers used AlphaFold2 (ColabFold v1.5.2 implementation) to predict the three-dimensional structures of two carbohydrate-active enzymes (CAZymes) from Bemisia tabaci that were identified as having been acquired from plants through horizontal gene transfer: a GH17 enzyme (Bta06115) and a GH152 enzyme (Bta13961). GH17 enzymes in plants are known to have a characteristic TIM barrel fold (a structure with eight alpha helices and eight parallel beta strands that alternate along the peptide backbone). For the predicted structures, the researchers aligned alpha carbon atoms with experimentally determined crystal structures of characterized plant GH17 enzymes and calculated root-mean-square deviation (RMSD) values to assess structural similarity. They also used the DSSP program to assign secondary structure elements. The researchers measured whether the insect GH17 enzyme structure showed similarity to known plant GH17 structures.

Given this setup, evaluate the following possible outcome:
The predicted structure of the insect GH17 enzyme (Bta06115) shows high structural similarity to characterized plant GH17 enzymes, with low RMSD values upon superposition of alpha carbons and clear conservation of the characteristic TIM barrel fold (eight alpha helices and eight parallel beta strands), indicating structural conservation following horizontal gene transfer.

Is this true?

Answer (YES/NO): YES